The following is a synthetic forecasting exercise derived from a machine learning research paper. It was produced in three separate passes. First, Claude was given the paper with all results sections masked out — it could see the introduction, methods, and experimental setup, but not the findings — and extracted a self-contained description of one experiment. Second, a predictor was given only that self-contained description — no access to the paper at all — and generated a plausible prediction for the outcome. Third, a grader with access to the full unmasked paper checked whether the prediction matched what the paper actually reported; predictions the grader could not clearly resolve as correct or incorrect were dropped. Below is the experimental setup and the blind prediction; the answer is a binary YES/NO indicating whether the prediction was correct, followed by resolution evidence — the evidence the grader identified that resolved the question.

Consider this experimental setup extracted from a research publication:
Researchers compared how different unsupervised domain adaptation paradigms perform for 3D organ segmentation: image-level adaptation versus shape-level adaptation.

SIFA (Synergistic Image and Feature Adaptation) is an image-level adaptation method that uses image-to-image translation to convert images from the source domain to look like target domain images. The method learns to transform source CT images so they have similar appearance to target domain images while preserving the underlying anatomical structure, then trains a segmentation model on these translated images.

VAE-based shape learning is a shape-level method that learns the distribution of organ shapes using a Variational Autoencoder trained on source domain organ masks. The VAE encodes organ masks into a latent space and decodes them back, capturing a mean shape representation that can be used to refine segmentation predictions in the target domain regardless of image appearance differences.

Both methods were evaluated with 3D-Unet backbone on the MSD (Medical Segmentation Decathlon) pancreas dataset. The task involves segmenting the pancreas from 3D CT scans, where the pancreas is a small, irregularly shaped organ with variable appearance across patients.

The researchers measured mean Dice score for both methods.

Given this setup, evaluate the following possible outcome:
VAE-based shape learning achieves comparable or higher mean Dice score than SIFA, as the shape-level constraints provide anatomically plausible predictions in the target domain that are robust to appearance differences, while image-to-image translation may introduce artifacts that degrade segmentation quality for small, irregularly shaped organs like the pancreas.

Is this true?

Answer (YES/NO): YES